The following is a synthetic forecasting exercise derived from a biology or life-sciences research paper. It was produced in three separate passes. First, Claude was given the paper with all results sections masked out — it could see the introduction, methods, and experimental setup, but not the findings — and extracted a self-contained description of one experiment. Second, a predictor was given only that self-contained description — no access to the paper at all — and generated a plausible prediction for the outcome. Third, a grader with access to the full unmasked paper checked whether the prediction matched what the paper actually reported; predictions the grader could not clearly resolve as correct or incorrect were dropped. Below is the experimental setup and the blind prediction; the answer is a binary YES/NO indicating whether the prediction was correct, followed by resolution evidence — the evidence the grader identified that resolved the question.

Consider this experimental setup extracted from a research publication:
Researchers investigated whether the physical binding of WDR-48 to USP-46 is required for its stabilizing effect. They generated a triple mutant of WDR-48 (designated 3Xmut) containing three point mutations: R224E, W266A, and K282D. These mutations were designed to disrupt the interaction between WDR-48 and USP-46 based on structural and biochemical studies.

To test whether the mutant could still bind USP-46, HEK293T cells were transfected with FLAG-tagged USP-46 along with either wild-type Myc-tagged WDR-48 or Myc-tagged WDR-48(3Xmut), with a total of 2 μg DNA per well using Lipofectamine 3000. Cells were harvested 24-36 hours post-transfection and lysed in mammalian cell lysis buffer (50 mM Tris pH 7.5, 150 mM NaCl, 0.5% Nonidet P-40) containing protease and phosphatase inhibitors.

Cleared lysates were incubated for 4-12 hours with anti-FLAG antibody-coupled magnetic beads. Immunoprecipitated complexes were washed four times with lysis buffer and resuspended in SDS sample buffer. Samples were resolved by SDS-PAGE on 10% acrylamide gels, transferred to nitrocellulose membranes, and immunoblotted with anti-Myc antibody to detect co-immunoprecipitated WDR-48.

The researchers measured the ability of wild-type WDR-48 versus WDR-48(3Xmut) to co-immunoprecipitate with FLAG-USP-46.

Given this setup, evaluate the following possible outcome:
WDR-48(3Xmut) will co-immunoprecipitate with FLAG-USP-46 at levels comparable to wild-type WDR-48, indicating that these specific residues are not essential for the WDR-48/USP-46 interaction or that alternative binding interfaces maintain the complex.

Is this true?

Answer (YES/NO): NO